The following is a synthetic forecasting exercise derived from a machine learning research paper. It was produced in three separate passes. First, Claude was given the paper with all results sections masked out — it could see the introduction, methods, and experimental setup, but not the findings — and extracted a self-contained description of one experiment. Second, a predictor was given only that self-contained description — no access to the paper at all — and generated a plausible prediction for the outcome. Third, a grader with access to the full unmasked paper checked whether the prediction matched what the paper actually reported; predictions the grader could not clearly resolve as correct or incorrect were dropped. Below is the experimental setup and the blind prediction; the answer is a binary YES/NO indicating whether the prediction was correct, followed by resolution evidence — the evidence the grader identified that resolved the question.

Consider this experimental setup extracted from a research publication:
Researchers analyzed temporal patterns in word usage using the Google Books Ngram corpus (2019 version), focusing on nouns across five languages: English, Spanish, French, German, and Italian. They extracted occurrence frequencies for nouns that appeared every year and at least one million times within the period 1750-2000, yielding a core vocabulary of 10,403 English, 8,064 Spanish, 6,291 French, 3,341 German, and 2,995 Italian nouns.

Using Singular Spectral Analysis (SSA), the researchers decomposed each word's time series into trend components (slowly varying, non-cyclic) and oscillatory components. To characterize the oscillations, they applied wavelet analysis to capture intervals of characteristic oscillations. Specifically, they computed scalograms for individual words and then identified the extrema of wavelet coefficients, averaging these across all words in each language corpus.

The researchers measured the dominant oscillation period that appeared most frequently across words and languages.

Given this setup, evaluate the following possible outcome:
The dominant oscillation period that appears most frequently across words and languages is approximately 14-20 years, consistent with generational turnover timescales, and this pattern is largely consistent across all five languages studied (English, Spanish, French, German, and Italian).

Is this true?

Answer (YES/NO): YES